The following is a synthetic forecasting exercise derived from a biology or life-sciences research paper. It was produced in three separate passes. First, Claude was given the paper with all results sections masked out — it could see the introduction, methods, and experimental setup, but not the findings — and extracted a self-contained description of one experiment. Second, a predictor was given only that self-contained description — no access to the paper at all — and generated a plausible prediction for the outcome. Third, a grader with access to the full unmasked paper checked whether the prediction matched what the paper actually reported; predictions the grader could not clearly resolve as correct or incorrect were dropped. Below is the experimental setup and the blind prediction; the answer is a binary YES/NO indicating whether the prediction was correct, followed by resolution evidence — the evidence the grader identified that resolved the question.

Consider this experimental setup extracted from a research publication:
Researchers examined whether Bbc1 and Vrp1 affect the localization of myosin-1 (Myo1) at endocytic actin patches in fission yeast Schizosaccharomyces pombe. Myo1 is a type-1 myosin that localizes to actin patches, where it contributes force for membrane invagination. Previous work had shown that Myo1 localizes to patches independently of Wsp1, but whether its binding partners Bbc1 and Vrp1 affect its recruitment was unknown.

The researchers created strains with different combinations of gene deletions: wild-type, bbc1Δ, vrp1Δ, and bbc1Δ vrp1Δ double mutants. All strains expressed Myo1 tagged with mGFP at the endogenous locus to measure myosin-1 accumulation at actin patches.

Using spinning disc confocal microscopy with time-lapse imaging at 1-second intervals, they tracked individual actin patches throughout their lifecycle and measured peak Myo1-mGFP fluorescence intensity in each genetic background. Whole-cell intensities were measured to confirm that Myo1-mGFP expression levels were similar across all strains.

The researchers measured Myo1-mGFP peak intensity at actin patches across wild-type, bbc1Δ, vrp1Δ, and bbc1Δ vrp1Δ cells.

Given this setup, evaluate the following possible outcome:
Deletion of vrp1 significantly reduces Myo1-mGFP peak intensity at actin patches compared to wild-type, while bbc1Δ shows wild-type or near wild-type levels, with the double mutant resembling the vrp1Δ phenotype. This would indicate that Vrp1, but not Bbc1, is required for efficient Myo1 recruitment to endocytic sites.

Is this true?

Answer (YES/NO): NO